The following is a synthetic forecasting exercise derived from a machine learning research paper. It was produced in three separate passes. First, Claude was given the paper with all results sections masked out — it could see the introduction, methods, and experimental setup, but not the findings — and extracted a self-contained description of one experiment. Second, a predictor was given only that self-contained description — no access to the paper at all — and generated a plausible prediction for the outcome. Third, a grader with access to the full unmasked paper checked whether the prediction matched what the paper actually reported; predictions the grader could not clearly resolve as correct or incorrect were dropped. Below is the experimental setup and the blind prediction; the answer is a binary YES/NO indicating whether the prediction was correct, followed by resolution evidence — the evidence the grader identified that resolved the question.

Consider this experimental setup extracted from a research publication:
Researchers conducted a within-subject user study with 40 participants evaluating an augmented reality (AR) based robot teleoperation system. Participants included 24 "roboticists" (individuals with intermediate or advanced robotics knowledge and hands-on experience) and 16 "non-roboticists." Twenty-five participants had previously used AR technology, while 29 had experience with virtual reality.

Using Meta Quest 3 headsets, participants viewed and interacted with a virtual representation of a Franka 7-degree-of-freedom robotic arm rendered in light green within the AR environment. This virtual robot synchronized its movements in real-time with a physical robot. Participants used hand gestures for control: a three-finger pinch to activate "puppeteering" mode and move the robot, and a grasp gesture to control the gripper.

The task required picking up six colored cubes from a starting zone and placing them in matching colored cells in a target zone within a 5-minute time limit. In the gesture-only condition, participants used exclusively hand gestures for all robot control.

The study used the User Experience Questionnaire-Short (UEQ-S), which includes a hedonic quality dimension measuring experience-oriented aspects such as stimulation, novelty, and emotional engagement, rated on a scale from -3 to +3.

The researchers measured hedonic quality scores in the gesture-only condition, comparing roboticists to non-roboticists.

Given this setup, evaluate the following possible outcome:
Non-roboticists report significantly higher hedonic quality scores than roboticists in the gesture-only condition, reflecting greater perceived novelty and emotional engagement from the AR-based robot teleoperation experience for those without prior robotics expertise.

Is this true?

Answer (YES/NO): NO